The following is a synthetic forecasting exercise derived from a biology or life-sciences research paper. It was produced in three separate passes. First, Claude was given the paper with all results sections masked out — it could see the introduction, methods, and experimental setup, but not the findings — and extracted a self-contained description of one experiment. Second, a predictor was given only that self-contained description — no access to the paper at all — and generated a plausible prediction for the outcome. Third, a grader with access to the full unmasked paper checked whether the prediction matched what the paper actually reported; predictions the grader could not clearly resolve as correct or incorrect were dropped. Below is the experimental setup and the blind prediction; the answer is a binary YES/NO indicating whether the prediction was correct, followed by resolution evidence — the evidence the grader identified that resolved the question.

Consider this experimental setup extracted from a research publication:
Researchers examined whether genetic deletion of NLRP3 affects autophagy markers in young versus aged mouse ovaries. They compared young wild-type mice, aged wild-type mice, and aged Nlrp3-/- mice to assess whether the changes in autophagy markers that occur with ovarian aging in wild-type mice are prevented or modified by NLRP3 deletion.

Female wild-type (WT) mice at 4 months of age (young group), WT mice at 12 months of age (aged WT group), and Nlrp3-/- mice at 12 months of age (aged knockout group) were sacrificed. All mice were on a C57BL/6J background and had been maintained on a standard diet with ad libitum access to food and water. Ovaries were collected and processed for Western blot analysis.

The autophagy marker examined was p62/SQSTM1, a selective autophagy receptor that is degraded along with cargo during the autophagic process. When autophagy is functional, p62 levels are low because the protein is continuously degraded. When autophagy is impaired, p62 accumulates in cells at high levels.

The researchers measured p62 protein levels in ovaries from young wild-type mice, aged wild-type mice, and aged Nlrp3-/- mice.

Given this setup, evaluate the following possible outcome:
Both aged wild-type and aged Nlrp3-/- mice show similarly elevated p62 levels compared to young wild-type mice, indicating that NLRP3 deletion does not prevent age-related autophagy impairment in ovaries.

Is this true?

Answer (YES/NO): NO